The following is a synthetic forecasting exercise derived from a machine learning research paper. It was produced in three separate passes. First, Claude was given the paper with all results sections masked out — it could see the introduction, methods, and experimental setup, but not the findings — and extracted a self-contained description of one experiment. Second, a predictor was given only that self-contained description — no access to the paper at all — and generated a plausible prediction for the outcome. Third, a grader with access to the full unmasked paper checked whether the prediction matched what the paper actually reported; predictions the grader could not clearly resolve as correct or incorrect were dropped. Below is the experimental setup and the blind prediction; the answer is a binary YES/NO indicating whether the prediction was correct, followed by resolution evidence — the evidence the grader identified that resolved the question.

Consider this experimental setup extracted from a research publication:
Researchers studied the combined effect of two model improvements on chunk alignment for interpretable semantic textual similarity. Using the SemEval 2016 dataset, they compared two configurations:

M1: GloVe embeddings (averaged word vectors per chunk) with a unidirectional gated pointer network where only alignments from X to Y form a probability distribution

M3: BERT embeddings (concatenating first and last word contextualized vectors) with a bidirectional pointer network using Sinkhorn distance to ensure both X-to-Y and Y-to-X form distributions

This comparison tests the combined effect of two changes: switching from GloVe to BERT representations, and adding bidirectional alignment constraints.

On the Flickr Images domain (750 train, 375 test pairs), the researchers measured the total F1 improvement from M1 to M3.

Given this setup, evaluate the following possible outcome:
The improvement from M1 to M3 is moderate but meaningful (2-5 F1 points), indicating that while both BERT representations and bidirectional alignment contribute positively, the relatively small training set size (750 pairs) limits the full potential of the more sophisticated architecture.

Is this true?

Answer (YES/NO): NO